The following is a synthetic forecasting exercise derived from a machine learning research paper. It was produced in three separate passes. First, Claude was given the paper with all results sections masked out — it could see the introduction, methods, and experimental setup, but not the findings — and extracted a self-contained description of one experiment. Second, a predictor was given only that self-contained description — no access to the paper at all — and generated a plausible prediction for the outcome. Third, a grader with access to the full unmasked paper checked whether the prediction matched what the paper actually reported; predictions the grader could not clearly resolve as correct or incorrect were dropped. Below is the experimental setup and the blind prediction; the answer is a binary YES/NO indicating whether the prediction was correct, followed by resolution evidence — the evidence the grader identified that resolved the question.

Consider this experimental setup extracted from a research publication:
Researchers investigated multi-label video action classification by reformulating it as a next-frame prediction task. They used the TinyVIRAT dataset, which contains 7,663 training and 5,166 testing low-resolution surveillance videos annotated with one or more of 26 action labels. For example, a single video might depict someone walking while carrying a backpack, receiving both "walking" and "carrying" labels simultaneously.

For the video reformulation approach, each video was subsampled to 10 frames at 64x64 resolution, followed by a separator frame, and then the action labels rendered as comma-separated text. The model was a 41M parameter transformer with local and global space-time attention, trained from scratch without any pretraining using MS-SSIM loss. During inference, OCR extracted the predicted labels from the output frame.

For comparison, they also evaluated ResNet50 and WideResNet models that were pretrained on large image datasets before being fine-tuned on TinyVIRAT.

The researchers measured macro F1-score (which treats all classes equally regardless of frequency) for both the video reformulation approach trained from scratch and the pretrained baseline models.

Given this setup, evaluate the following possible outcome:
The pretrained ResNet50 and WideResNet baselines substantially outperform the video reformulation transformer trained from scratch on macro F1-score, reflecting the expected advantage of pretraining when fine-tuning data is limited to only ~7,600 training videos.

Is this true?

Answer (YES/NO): NO